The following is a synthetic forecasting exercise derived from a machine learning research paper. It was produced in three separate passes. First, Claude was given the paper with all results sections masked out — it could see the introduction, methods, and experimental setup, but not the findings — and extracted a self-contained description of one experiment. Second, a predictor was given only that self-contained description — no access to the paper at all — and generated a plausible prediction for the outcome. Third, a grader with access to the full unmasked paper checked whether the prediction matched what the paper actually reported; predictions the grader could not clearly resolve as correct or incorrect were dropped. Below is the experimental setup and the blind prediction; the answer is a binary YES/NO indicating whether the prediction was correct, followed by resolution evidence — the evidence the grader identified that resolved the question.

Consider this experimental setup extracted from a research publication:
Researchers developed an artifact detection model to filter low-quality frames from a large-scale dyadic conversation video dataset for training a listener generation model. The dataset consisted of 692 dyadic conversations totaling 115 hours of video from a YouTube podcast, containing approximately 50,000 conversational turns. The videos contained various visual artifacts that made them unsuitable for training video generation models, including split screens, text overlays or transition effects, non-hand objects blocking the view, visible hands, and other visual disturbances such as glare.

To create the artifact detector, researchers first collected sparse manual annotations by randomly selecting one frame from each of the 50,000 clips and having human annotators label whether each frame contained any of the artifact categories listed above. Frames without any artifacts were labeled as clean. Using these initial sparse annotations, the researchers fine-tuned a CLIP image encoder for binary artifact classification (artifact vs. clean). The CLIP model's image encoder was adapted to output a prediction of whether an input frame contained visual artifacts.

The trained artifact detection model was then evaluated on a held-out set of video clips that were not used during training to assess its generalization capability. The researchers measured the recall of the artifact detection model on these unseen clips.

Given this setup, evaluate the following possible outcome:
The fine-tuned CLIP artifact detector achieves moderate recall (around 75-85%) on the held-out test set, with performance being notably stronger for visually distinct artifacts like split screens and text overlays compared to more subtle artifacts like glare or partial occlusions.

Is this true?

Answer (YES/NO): NO